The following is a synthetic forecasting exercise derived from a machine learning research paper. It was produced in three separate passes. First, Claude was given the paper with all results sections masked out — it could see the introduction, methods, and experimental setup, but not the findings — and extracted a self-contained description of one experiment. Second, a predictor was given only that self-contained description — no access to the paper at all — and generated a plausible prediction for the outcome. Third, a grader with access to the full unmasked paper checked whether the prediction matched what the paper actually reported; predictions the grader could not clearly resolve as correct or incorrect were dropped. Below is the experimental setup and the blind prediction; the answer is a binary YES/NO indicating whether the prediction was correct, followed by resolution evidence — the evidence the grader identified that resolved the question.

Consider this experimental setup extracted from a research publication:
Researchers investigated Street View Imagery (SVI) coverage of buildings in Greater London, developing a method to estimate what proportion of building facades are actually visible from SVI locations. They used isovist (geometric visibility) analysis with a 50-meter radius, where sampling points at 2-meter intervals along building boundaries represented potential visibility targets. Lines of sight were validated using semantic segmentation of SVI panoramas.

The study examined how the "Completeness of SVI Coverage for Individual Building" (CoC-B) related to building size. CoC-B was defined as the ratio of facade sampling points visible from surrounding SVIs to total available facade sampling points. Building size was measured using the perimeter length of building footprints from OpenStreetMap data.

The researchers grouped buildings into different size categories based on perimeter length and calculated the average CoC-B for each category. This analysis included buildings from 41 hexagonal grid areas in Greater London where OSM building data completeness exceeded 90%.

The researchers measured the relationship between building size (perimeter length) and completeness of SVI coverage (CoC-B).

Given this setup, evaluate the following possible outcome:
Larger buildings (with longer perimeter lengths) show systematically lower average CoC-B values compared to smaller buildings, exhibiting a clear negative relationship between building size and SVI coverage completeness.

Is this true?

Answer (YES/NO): YES